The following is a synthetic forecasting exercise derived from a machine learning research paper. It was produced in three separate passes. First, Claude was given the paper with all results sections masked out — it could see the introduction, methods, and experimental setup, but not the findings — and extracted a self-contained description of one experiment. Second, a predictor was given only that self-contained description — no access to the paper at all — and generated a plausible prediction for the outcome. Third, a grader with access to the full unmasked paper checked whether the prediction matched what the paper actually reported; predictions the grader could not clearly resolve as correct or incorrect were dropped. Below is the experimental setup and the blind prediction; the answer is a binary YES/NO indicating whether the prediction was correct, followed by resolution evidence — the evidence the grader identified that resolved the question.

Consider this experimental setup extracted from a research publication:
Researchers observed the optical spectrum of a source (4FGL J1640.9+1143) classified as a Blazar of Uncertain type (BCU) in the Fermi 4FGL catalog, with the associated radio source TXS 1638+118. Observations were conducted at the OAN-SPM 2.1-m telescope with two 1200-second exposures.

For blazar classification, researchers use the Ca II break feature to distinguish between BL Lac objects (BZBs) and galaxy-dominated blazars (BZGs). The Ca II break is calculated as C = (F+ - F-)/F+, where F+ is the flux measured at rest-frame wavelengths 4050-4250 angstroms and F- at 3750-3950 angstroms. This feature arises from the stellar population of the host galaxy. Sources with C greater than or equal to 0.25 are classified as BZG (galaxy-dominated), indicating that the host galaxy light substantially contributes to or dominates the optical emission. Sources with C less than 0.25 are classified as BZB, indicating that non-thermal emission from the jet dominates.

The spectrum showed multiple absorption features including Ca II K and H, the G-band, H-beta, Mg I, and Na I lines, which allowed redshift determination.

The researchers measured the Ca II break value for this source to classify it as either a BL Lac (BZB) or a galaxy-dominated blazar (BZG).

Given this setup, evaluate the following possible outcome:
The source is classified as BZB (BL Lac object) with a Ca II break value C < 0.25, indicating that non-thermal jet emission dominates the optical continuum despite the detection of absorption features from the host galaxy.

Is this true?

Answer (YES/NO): NO